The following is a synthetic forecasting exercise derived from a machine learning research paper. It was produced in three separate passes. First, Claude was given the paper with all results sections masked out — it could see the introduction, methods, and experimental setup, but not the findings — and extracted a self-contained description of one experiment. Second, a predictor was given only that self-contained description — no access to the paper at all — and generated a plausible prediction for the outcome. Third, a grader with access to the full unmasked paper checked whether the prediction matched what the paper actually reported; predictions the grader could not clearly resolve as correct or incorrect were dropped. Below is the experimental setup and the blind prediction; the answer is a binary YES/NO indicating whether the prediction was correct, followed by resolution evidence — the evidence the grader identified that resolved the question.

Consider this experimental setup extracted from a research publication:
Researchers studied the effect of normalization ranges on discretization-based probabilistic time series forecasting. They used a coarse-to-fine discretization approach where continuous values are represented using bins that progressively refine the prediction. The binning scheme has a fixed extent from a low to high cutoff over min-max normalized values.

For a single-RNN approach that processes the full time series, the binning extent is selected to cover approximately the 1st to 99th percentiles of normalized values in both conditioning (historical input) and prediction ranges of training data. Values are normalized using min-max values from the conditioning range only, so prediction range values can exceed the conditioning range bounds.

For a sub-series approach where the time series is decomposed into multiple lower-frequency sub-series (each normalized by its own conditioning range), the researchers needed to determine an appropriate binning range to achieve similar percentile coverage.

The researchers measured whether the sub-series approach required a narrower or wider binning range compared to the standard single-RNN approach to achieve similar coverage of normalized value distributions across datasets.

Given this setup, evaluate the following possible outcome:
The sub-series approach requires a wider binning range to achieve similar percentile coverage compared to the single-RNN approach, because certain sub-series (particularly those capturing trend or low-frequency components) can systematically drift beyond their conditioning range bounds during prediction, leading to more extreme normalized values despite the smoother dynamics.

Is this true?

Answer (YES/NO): YES